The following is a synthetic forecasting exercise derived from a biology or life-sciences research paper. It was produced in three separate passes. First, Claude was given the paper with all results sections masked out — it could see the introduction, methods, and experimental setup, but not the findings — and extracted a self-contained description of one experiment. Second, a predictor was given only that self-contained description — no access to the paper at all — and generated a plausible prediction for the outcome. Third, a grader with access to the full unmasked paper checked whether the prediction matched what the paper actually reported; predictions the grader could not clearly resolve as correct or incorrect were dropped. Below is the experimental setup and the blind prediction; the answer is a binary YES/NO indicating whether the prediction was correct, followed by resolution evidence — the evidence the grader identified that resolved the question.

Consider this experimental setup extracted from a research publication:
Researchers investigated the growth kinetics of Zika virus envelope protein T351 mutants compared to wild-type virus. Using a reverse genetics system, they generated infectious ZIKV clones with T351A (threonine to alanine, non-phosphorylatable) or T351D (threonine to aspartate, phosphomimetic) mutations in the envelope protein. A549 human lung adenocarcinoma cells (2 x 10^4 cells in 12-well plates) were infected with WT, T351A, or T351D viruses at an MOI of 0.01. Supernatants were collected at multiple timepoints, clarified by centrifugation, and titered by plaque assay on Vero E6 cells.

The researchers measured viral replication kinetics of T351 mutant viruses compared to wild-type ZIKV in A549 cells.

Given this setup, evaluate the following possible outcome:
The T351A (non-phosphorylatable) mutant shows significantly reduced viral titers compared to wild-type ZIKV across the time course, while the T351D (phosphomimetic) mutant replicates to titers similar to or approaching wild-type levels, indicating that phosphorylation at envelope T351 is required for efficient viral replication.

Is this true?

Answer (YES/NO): YES